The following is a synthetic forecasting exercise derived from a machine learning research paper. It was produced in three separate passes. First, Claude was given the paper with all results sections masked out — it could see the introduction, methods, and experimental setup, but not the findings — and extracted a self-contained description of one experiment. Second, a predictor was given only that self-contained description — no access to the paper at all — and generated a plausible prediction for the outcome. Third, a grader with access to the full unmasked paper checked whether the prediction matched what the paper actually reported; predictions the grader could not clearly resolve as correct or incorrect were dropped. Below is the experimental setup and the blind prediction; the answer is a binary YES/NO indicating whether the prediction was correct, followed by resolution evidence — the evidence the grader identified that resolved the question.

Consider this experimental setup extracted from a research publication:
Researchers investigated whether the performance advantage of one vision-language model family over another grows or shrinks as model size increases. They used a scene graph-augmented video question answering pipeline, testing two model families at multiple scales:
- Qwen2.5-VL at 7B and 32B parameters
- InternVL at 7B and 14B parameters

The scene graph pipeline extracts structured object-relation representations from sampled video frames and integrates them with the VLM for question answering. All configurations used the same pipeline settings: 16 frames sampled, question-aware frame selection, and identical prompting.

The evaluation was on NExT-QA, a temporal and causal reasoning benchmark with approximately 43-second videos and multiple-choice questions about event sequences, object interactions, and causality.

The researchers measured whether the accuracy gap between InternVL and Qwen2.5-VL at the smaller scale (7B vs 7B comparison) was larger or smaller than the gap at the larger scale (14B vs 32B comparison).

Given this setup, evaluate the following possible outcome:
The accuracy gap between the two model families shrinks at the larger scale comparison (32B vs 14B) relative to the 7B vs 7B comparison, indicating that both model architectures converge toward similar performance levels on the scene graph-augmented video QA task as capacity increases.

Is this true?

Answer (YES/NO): NO